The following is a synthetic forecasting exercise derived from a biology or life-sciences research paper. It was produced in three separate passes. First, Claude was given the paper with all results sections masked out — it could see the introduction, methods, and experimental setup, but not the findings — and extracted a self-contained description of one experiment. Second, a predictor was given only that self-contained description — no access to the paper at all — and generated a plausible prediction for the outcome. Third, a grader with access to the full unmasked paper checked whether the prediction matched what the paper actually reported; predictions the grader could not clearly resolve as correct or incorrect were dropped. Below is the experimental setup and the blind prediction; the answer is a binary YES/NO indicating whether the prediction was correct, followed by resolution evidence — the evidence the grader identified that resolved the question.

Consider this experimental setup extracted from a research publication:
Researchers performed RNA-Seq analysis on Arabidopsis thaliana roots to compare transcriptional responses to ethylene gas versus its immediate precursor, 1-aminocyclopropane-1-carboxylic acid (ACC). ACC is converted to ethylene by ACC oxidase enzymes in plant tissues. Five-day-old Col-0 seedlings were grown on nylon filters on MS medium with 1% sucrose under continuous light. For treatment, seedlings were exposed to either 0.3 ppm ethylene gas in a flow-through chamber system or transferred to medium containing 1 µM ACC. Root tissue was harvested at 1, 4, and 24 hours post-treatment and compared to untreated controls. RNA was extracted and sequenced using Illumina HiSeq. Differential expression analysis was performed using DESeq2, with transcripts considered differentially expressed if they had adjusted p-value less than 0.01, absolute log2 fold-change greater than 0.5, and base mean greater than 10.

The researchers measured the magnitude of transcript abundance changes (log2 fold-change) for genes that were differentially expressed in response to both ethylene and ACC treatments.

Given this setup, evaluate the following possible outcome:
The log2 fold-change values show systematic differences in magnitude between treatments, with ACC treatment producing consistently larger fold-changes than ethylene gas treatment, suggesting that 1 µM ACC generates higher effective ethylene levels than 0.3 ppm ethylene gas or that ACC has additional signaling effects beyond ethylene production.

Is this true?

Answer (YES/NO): NO